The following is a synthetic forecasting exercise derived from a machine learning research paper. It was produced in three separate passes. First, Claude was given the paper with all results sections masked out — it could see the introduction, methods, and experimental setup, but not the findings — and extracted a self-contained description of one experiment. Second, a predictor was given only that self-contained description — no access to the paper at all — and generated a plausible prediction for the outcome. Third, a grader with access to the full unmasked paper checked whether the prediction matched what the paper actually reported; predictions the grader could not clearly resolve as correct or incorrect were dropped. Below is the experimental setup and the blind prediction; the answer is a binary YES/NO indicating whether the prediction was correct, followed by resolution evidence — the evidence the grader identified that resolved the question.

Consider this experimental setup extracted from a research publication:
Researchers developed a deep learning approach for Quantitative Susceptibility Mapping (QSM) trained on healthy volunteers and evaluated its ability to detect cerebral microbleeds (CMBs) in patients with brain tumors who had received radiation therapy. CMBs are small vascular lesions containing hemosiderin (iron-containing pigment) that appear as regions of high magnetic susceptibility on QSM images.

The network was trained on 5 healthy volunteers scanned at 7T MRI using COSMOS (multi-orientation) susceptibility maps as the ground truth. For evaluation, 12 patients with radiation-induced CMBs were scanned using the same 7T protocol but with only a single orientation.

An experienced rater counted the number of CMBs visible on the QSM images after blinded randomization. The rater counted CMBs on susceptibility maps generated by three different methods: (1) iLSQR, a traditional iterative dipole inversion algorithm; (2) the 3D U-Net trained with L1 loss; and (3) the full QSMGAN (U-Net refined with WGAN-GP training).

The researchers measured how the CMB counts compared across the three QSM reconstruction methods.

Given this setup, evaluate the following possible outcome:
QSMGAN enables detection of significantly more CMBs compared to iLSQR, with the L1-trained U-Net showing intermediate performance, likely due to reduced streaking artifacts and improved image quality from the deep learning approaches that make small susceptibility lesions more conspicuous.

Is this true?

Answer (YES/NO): NO